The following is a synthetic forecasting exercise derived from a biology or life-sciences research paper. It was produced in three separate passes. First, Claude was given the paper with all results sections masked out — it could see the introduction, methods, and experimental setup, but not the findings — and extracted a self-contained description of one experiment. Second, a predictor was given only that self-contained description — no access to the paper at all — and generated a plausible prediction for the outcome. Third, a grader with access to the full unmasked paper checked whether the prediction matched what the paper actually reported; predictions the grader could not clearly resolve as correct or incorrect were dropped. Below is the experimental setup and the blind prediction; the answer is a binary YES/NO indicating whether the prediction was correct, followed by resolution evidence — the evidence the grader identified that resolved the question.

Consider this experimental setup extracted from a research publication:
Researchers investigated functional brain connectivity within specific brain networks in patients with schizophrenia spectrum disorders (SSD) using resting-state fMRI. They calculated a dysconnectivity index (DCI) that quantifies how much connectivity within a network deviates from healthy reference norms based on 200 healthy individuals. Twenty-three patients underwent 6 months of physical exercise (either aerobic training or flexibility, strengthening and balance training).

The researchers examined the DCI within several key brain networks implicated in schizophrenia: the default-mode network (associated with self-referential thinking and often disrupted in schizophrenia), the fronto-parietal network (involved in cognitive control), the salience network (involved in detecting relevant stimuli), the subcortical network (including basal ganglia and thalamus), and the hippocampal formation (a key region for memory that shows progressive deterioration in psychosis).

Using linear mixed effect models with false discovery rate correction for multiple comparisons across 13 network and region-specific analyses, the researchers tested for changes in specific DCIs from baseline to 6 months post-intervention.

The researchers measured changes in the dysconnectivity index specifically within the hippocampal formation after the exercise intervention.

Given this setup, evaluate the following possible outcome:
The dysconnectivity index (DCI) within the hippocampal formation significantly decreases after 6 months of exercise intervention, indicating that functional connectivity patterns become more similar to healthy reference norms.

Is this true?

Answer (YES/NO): YES